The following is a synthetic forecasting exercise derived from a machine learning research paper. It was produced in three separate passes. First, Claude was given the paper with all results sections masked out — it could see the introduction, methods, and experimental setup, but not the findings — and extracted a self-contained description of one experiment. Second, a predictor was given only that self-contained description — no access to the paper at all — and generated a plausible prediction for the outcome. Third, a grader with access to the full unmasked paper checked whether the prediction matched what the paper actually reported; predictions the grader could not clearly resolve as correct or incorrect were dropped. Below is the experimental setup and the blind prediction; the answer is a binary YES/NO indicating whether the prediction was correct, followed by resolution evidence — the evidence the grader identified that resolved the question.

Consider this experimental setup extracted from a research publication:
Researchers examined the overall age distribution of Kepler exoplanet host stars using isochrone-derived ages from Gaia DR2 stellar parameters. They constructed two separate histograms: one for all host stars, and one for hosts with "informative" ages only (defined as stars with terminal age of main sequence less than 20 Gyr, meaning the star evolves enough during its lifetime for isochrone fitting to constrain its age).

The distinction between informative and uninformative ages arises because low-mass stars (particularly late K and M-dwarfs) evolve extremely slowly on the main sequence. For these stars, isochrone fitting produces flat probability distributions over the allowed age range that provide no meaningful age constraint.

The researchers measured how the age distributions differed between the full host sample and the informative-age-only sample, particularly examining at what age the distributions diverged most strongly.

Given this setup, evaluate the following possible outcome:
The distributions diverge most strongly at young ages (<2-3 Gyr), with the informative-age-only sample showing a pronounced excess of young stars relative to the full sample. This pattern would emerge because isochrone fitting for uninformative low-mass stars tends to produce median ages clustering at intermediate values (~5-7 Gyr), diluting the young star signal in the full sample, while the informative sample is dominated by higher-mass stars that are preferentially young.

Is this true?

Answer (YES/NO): NO